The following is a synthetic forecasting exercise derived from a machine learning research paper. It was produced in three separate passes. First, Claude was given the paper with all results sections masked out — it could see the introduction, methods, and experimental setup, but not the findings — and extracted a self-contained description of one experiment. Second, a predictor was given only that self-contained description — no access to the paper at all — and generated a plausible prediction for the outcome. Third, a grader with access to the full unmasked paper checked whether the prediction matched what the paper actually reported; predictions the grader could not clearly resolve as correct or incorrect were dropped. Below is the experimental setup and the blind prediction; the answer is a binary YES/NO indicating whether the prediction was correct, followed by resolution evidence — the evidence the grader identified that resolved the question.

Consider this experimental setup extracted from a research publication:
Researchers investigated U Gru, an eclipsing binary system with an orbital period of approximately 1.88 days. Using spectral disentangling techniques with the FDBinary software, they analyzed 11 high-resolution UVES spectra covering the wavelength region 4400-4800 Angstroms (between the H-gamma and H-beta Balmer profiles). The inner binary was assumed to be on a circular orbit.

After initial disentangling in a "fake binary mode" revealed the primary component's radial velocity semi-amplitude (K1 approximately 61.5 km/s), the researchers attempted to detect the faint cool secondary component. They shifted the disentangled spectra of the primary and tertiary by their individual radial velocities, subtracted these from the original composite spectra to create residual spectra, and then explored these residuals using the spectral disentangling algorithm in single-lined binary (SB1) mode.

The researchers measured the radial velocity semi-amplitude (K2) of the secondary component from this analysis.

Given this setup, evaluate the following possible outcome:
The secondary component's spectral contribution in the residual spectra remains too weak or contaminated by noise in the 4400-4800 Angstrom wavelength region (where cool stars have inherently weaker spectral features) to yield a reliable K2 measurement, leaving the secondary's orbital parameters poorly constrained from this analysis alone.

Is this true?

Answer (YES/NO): NO